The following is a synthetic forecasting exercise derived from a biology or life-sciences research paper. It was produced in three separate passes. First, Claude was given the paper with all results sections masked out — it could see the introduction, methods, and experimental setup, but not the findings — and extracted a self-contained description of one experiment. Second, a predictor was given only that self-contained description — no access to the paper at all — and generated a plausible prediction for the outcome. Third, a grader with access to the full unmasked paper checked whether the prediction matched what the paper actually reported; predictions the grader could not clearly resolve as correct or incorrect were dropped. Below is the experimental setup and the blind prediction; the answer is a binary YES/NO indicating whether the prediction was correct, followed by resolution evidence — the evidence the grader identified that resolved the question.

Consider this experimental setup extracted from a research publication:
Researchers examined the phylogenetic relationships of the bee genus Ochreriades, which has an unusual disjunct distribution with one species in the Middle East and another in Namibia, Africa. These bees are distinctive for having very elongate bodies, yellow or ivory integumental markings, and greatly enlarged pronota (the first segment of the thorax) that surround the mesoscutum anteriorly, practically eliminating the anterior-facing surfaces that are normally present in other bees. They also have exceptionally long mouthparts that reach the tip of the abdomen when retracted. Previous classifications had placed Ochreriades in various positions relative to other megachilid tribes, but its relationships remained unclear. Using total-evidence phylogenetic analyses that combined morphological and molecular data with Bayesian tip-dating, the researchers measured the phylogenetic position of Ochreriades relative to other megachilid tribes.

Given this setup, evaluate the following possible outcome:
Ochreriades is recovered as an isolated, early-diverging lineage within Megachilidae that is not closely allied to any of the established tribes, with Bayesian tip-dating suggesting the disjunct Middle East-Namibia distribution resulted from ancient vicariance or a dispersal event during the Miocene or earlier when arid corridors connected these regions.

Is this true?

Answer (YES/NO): NO